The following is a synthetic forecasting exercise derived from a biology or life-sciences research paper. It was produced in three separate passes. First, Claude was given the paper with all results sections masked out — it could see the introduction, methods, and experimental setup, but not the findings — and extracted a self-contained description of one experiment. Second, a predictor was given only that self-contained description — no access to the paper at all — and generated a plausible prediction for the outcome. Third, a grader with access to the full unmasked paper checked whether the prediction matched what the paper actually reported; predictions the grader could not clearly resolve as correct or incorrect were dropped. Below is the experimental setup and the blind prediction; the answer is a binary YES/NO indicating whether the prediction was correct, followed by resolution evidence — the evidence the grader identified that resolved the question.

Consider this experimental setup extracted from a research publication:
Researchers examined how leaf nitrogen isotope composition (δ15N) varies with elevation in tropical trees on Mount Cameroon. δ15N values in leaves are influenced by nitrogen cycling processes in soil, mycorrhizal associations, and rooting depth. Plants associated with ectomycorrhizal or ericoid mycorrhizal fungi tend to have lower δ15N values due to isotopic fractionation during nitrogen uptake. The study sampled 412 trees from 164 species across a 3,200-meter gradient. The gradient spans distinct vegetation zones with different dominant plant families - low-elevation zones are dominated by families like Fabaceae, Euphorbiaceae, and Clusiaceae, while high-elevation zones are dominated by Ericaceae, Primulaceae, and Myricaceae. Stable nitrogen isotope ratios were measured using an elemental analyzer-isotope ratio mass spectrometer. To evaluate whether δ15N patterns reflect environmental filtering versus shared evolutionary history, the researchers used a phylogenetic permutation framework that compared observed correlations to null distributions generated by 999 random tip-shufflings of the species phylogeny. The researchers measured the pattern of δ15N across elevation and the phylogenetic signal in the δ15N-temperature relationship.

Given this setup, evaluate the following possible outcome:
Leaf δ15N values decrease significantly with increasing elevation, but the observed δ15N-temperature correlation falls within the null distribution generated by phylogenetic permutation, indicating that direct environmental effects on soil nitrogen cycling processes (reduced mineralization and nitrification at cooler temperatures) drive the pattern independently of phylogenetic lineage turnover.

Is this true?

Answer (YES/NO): NO